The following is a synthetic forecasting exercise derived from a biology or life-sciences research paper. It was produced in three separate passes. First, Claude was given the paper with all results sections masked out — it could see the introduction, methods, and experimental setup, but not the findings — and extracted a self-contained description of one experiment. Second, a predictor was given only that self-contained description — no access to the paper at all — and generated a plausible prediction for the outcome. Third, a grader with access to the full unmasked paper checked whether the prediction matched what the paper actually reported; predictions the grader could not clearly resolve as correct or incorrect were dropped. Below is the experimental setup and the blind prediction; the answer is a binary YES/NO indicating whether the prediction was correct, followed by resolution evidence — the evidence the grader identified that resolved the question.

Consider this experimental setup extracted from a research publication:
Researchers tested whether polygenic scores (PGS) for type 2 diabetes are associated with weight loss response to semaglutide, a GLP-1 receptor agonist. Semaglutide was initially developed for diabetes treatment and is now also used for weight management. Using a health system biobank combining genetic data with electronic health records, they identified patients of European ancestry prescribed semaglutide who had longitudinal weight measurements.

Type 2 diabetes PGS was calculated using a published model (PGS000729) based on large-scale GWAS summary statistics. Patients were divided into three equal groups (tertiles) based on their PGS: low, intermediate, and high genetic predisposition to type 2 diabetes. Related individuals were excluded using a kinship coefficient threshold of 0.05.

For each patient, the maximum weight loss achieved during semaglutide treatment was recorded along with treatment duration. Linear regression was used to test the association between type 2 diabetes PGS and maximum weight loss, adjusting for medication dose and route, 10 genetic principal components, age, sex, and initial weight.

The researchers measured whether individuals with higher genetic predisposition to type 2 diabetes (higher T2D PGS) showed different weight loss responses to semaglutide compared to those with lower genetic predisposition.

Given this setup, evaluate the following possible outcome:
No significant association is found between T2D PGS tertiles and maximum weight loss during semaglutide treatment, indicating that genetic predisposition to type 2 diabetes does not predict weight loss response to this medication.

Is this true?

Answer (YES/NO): NO